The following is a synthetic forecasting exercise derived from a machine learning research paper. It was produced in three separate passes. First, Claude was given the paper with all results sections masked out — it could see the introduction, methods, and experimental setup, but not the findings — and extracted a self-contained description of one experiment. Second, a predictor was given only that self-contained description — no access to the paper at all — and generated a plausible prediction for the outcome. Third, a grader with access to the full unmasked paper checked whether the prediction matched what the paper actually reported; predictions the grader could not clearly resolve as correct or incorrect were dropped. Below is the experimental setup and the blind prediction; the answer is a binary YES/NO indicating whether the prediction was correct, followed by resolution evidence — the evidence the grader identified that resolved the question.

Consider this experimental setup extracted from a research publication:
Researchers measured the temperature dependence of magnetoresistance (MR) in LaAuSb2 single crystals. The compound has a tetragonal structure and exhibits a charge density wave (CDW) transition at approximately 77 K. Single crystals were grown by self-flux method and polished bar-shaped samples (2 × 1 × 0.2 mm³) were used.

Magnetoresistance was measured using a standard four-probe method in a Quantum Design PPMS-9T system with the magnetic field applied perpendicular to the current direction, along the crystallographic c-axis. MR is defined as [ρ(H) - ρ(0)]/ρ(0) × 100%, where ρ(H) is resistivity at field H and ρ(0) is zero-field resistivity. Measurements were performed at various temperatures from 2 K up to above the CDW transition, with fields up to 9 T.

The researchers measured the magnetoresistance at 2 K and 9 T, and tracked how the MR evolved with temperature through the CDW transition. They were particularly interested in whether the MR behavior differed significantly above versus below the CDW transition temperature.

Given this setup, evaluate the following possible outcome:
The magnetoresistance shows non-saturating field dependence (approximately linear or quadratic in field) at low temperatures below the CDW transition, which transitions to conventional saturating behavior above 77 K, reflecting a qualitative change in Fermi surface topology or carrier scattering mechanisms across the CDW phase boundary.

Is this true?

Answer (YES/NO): NO